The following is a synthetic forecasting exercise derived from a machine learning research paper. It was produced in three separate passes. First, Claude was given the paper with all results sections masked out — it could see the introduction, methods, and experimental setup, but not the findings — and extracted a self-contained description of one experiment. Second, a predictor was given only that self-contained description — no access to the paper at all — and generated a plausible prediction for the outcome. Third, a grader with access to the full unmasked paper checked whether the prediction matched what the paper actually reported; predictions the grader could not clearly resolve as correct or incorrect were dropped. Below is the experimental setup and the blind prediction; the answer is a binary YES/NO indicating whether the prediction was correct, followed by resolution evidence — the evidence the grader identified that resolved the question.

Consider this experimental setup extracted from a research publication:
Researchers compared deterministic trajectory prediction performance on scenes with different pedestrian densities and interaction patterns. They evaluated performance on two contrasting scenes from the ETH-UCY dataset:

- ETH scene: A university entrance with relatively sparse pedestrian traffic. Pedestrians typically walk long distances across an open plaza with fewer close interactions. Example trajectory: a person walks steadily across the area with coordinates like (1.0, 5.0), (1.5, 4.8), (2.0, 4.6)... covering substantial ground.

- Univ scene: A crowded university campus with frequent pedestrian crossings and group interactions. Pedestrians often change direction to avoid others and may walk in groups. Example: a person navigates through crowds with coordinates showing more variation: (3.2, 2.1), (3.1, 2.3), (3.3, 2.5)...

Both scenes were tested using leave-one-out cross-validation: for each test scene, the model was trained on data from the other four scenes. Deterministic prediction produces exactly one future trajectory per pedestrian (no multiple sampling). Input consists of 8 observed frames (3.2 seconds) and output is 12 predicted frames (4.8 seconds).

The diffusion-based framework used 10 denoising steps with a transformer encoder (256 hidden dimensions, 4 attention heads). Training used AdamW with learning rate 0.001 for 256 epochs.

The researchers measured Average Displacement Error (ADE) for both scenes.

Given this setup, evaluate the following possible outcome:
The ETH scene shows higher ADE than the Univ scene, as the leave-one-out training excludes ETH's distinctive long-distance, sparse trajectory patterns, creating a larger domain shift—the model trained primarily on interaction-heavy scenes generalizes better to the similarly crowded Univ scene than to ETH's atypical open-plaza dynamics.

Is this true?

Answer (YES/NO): YES